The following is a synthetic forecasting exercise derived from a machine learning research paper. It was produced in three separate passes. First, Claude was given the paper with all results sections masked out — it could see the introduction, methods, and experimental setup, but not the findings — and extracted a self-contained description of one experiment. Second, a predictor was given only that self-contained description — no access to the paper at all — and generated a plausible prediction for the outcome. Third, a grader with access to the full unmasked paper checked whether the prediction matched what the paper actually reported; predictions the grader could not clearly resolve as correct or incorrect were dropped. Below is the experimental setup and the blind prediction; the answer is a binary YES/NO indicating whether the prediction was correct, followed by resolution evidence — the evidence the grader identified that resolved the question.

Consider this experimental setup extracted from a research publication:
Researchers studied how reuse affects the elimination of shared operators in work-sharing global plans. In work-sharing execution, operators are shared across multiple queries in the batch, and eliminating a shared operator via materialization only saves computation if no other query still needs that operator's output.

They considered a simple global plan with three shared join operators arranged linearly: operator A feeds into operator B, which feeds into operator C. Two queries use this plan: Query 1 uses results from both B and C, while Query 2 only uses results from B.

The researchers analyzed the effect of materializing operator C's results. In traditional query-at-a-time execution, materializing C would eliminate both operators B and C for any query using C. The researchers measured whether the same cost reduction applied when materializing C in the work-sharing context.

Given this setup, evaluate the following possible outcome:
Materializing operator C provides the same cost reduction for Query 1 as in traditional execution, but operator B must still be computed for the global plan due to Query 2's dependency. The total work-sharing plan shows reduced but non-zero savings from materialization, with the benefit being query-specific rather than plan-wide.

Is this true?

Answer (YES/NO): NO